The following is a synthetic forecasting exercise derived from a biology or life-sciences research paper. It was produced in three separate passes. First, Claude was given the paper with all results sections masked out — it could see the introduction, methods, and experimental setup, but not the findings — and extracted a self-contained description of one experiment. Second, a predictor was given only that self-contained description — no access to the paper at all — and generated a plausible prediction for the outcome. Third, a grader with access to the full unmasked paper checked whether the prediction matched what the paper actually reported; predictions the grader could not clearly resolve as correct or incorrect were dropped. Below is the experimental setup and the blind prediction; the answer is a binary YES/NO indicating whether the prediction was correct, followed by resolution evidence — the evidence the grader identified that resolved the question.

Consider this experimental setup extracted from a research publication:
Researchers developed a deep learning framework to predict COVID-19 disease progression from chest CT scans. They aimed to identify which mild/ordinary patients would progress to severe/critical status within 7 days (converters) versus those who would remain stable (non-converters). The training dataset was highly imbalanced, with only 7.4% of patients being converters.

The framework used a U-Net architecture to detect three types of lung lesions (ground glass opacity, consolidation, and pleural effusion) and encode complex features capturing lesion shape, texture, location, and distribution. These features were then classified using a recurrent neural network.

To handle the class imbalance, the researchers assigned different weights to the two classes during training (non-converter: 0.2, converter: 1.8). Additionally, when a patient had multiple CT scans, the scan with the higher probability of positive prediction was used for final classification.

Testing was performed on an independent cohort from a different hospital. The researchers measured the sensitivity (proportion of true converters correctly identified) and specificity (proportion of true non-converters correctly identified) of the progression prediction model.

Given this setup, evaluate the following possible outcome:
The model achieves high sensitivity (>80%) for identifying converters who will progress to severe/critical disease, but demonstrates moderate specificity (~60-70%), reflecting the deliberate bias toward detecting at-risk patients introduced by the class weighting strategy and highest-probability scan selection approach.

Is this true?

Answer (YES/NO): NO